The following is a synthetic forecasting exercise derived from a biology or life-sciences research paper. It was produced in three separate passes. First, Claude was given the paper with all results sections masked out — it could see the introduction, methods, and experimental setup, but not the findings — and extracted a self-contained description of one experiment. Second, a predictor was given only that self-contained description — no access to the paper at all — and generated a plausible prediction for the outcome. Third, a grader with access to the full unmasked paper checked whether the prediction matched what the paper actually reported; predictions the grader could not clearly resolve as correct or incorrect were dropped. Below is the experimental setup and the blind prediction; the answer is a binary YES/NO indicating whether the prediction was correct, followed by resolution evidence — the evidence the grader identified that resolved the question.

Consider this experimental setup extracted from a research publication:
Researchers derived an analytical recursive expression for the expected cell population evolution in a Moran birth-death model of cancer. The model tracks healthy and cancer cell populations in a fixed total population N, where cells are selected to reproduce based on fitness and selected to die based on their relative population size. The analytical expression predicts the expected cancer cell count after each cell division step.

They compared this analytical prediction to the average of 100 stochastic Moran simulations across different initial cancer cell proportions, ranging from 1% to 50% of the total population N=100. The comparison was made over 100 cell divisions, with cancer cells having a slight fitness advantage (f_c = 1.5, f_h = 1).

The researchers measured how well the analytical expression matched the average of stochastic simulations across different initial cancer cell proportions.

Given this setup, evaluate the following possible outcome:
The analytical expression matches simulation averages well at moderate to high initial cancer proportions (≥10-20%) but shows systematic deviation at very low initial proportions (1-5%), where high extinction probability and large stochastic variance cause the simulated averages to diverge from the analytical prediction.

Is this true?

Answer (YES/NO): YES